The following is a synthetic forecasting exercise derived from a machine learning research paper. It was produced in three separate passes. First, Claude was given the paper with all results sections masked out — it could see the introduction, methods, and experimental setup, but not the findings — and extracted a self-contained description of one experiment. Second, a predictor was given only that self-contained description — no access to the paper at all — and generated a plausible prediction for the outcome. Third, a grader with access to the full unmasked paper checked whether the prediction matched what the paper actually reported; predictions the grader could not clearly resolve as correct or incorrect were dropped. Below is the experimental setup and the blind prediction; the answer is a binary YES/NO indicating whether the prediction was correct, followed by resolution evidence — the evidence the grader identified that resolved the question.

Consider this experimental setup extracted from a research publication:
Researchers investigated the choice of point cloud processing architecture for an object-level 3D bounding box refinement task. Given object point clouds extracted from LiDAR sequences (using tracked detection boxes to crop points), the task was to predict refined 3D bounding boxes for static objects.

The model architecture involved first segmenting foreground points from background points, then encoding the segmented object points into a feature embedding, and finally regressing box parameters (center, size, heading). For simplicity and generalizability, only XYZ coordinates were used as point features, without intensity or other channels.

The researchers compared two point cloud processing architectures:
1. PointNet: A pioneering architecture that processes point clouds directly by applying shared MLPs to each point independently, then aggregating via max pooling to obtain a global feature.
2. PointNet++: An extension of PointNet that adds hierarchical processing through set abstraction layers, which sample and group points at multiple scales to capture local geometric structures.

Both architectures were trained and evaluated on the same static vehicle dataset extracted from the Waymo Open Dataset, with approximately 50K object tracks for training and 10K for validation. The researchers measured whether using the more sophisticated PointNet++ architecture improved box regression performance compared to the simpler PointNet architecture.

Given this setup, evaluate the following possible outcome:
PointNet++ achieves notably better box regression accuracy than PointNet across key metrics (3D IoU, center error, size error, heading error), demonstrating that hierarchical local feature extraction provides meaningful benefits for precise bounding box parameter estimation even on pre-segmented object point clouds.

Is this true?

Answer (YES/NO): NO